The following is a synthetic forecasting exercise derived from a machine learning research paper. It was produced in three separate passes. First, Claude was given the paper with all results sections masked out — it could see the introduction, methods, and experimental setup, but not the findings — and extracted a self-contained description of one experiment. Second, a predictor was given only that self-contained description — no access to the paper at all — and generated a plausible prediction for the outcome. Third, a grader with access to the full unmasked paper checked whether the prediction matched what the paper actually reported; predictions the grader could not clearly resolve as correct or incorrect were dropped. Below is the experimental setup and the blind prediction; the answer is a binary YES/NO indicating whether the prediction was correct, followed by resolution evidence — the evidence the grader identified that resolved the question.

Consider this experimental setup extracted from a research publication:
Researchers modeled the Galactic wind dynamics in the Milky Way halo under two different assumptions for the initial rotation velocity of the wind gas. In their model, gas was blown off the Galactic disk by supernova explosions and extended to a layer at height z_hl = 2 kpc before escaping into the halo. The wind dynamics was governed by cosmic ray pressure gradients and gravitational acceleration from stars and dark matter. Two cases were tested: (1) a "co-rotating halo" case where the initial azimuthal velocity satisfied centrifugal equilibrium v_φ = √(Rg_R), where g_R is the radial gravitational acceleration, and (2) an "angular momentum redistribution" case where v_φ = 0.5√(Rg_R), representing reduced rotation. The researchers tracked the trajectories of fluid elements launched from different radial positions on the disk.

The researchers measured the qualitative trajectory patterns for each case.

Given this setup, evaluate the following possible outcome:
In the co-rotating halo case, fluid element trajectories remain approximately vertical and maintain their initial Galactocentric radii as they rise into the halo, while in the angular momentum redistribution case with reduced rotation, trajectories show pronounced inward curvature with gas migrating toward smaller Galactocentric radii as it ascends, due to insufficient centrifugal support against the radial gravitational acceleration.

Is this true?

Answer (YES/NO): NO